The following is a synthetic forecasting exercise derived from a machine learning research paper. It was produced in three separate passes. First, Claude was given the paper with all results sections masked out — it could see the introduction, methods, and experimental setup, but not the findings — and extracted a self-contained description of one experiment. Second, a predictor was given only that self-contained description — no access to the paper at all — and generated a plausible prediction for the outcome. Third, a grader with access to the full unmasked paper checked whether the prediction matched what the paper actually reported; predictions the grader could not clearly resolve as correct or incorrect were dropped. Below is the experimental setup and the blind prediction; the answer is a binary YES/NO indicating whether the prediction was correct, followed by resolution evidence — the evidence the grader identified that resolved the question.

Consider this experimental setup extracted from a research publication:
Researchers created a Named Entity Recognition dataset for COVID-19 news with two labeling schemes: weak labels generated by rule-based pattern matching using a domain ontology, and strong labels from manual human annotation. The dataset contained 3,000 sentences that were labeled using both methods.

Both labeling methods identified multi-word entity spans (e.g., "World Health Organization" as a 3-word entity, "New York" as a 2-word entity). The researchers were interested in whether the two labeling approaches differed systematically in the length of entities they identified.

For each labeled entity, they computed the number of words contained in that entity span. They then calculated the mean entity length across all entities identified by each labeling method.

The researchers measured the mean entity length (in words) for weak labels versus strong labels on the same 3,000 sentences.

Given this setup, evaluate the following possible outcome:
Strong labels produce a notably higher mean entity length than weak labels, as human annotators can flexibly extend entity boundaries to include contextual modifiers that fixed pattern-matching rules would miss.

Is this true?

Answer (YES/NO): YES